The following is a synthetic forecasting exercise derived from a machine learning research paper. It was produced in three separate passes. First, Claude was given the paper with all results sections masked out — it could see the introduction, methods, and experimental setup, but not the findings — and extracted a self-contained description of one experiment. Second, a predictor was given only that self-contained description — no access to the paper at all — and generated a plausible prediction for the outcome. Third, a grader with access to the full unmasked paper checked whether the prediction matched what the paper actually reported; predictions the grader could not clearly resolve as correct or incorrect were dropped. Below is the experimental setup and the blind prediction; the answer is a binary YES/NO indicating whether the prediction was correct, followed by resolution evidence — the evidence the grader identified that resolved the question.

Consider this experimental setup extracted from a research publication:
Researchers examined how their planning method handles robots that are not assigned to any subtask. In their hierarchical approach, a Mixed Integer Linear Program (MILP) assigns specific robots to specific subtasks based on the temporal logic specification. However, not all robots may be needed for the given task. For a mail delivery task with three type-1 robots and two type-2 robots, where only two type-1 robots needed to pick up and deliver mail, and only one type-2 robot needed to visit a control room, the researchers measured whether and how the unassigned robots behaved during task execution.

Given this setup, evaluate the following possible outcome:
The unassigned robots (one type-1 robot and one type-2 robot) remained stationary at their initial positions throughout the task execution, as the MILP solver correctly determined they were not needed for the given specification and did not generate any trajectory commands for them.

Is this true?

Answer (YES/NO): YES